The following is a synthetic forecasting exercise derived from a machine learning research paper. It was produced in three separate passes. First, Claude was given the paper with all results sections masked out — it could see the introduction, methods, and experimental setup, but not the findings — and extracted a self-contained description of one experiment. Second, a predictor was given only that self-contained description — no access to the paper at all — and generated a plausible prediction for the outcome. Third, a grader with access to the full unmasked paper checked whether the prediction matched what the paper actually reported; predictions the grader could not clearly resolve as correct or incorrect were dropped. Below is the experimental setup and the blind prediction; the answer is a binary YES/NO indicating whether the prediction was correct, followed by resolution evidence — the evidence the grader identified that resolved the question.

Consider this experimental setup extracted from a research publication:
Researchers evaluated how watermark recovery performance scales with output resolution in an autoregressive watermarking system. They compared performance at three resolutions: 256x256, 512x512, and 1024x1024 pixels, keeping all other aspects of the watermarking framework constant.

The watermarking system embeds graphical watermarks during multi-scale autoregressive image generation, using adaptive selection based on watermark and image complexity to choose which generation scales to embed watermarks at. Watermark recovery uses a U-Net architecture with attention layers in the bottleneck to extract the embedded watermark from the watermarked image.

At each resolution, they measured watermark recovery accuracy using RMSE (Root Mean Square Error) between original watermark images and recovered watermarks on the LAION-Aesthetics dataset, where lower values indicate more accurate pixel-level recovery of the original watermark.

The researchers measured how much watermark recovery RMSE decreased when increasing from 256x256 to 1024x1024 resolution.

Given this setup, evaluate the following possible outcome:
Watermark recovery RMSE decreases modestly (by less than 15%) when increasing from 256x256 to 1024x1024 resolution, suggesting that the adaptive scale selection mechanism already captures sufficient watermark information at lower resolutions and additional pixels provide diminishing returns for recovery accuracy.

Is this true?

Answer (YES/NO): NO